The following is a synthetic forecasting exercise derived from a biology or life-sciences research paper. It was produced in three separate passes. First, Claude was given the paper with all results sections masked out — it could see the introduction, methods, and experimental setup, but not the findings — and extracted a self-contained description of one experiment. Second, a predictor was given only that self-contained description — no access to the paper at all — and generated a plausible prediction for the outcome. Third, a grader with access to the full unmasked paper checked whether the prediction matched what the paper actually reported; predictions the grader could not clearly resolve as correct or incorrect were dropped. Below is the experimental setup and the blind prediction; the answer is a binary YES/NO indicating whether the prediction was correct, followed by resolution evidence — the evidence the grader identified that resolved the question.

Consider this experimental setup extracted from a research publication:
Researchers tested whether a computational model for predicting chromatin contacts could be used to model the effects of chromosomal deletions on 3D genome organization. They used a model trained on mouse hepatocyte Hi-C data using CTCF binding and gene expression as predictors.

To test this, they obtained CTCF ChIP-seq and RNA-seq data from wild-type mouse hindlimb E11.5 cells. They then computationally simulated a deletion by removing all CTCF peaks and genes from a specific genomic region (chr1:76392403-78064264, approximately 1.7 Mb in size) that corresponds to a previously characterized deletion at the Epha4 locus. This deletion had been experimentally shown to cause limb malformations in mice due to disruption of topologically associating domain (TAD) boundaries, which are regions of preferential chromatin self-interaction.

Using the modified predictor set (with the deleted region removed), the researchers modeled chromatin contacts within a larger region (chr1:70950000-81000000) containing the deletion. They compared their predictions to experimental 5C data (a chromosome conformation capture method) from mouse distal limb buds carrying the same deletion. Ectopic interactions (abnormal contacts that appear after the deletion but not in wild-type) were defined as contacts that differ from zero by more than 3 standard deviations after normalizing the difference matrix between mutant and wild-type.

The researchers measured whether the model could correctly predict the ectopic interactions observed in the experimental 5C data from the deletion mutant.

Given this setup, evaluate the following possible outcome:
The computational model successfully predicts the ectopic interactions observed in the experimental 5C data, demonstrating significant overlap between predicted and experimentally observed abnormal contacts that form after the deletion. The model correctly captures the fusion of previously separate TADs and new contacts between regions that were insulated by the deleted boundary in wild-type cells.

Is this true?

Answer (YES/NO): YES